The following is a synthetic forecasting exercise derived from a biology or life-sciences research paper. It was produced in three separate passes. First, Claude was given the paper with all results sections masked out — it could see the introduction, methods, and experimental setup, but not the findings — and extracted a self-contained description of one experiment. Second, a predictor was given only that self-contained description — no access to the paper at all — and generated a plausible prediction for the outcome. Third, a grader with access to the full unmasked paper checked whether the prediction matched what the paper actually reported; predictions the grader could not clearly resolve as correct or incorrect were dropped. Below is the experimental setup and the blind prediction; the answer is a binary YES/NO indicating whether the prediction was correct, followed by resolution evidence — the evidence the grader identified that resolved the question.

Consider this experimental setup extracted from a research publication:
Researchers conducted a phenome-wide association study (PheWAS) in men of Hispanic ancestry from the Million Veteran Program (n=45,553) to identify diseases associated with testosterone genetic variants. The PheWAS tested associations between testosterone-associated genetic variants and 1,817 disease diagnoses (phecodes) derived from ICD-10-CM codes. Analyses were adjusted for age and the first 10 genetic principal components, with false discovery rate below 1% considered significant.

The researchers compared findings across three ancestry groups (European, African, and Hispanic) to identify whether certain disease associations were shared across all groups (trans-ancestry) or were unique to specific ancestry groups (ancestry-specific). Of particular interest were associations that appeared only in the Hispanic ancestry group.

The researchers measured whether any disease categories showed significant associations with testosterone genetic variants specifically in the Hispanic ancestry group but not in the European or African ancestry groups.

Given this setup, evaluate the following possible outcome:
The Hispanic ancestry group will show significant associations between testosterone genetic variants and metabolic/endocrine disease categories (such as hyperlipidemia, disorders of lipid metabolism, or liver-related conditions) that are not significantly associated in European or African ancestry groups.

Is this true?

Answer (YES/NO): NO